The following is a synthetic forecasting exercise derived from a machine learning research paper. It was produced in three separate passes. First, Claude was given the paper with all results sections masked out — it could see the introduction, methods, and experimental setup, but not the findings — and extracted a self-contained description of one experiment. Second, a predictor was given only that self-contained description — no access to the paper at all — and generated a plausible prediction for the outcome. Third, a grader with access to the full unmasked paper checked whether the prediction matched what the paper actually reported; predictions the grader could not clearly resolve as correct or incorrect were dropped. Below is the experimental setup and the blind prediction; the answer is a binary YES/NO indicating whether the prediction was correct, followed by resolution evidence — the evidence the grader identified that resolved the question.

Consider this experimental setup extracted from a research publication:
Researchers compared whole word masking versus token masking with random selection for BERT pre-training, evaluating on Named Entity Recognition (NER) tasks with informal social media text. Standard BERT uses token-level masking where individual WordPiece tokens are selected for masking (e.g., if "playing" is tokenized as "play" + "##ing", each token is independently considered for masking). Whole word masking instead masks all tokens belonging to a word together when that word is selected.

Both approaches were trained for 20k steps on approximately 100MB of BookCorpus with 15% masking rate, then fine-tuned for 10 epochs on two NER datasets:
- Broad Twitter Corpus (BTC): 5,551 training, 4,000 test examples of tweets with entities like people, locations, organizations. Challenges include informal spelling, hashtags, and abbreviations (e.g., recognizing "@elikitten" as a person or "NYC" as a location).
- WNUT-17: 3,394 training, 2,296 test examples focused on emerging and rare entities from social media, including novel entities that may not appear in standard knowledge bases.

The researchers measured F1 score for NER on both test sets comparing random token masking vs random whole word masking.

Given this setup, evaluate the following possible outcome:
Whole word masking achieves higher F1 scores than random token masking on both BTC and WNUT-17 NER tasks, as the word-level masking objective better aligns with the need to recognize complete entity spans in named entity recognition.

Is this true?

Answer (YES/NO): NO